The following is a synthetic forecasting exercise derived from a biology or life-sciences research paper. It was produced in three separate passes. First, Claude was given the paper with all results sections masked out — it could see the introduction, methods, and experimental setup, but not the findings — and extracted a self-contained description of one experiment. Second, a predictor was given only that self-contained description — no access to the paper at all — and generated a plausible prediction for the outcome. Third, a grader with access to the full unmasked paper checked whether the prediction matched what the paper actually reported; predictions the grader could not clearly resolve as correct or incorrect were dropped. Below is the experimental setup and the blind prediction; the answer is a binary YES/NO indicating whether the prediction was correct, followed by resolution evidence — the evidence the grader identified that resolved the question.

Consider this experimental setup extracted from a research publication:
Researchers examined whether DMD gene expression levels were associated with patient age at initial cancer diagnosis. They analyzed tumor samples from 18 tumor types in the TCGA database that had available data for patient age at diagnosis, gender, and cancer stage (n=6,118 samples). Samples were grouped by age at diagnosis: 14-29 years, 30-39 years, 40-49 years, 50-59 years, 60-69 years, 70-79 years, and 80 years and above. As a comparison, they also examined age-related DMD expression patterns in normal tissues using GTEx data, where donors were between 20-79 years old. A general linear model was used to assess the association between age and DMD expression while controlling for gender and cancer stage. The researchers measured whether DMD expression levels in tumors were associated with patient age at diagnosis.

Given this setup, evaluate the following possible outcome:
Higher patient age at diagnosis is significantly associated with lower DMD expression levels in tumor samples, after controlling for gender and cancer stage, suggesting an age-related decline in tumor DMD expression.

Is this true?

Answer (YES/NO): YES